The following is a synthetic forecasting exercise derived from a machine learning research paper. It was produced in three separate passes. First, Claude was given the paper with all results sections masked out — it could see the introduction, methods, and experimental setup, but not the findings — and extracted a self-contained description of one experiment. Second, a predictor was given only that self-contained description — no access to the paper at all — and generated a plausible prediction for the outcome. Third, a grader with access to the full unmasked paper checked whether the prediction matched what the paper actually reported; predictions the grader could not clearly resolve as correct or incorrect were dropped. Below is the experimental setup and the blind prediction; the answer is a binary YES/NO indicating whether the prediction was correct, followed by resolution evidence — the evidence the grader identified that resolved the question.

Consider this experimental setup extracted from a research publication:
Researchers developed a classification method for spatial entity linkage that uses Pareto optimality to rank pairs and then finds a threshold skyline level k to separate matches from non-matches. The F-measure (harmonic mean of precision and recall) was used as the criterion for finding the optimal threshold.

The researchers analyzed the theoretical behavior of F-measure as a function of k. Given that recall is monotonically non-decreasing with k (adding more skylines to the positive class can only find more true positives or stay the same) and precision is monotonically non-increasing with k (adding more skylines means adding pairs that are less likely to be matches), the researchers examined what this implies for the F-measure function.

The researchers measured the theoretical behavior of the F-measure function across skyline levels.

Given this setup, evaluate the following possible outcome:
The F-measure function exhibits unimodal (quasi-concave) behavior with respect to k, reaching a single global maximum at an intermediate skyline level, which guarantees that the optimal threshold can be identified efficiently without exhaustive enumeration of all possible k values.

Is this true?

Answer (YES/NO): YES